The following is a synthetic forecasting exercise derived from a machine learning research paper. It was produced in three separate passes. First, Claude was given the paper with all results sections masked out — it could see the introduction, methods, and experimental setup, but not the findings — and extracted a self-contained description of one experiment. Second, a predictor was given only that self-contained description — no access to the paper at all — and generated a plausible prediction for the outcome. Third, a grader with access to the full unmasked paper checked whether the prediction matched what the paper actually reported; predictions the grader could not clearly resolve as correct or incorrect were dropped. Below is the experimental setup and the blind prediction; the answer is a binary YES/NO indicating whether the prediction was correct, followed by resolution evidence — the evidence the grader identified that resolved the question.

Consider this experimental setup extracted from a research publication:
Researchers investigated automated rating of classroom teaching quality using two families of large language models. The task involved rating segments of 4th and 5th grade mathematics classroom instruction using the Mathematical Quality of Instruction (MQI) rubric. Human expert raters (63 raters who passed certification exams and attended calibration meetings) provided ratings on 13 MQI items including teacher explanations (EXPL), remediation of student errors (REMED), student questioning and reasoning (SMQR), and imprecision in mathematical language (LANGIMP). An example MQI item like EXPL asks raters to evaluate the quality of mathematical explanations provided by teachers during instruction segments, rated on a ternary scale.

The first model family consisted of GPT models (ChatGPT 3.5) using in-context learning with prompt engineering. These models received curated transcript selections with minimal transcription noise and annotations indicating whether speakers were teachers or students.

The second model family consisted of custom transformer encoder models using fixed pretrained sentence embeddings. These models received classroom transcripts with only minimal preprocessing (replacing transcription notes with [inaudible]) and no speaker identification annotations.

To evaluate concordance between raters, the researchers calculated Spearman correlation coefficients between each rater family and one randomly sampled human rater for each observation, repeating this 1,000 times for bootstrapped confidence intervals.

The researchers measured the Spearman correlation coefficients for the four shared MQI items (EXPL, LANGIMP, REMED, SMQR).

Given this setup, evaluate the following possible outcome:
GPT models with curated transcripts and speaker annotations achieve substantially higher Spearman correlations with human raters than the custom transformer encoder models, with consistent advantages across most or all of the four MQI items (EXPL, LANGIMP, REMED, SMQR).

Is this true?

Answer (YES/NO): NO